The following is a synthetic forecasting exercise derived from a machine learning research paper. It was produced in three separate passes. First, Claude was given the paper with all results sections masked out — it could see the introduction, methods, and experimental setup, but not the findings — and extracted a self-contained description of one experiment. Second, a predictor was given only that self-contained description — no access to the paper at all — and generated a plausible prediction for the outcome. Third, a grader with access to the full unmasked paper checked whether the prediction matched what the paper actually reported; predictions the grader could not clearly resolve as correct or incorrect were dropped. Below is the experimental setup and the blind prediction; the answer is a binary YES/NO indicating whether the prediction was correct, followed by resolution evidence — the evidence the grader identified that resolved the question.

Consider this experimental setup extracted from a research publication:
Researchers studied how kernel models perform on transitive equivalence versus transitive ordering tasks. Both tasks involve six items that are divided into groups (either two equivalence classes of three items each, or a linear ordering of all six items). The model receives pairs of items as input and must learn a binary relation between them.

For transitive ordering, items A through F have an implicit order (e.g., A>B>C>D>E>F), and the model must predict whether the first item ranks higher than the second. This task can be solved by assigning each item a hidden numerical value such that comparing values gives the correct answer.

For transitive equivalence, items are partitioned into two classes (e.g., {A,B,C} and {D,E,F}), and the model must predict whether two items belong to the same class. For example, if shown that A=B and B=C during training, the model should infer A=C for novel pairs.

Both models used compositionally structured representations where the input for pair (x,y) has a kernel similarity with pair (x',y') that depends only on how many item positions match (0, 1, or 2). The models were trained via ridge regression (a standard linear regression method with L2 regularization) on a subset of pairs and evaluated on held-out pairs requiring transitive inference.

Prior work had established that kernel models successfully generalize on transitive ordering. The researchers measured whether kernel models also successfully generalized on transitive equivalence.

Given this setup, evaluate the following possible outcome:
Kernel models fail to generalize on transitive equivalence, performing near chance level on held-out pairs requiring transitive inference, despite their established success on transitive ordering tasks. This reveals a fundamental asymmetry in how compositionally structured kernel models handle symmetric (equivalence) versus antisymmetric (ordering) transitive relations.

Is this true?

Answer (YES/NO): YES